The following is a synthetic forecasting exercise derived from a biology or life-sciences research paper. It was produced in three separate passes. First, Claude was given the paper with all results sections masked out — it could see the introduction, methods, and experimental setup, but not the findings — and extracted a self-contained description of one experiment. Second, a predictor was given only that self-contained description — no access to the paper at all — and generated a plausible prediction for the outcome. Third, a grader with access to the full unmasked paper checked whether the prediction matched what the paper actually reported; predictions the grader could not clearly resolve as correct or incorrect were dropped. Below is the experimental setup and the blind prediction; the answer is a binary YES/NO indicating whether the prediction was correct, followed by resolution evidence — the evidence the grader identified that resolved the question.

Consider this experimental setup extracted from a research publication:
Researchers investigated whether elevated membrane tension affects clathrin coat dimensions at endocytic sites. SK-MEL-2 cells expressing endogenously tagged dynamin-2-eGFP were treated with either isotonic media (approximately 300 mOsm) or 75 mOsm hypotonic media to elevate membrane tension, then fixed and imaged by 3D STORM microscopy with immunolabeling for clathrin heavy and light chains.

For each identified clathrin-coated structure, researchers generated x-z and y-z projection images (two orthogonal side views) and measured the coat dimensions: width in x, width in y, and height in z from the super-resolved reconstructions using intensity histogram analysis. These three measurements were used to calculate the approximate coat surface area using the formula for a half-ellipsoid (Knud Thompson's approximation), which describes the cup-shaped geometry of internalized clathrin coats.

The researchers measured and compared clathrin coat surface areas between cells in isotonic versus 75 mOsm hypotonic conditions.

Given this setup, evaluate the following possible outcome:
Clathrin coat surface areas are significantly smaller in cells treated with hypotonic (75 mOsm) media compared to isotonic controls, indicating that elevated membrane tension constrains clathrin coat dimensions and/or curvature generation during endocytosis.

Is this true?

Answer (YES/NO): NO